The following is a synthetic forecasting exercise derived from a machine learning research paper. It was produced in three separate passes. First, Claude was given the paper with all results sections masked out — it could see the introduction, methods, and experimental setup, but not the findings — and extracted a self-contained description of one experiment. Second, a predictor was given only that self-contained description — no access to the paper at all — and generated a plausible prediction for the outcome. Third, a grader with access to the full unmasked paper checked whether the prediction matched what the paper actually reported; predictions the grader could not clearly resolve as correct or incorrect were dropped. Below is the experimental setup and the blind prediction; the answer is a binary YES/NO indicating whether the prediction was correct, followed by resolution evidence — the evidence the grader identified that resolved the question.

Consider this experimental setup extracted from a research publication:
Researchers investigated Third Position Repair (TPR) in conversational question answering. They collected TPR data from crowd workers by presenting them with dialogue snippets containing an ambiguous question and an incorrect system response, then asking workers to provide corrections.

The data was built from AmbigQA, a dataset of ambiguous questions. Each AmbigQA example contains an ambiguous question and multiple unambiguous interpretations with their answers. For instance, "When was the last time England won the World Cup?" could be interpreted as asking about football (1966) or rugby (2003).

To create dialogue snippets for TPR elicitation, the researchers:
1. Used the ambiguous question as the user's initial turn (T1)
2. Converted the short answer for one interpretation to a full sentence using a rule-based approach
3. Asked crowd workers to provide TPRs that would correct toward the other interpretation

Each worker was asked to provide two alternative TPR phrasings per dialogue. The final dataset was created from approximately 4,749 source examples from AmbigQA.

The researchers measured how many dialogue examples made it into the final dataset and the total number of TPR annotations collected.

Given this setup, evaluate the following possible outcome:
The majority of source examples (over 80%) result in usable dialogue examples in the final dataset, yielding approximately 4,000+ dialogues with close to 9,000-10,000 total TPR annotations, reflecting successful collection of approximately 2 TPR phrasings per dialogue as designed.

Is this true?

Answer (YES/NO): NO